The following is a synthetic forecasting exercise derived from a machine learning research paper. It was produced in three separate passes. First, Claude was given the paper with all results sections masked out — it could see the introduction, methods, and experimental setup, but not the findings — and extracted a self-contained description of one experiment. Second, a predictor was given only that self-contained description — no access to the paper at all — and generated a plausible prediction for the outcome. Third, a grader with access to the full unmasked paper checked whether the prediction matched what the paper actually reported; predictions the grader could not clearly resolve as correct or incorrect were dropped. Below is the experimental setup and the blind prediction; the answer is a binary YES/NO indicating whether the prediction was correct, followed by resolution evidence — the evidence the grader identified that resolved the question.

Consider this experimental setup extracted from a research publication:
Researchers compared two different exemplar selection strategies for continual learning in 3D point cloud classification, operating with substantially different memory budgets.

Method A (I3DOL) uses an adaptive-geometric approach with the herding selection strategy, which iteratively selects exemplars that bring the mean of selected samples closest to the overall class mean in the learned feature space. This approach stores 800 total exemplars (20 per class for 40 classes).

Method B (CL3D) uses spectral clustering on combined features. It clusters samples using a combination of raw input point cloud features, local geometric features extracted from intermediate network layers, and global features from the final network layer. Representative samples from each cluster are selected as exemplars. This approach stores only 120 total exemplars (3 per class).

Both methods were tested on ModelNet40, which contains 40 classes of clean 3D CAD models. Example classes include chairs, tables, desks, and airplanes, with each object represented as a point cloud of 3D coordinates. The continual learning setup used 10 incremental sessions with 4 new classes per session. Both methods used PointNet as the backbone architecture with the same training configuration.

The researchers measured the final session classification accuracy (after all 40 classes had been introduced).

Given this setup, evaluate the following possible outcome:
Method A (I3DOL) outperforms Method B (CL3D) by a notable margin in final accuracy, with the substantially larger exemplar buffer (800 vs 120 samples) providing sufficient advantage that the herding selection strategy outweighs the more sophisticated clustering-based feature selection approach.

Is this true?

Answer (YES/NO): NO